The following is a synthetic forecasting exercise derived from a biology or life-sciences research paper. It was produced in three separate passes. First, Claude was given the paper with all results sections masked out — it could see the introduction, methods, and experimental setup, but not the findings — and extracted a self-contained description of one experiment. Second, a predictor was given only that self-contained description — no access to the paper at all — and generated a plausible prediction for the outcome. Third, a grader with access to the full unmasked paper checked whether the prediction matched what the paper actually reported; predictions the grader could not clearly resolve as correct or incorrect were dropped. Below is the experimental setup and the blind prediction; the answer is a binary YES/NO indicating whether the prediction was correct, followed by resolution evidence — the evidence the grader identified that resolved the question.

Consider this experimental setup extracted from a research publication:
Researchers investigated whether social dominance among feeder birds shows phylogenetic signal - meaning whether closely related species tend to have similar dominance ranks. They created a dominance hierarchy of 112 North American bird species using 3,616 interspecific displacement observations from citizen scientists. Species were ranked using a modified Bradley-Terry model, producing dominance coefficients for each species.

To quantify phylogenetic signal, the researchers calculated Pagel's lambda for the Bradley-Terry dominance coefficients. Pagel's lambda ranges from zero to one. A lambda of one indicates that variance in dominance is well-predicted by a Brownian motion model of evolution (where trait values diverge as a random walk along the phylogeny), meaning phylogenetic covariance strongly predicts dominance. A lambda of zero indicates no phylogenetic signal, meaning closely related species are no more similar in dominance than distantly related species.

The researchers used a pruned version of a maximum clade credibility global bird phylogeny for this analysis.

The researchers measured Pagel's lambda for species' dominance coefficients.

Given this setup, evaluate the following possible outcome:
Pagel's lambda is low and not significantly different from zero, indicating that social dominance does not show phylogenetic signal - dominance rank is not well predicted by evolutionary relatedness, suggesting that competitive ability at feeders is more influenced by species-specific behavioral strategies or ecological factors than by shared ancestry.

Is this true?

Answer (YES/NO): NO